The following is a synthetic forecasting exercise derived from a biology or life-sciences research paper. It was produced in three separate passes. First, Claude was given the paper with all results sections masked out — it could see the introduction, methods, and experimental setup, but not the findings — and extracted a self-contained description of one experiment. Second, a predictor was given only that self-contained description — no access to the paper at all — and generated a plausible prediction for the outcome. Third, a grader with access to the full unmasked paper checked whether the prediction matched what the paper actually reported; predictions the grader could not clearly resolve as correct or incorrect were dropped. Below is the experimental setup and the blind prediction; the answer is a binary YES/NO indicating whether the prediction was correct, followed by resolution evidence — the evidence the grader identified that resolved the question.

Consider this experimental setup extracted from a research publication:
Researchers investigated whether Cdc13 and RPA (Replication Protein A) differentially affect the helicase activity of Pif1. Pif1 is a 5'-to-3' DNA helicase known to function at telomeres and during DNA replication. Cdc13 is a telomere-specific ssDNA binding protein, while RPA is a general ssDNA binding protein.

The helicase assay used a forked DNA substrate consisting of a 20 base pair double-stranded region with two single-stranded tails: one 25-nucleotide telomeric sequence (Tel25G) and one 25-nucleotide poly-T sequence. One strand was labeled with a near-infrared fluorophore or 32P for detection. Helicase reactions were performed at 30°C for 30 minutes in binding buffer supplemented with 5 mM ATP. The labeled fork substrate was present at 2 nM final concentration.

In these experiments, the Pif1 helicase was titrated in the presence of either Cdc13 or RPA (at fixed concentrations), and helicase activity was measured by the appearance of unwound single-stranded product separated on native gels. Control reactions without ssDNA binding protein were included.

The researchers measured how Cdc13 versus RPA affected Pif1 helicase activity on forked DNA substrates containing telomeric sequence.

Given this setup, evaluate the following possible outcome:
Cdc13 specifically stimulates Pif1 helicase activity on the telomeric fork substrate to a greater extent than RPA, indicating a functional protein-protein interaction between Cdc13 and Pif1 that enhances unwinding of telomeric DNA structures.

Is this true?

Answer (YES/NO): NO